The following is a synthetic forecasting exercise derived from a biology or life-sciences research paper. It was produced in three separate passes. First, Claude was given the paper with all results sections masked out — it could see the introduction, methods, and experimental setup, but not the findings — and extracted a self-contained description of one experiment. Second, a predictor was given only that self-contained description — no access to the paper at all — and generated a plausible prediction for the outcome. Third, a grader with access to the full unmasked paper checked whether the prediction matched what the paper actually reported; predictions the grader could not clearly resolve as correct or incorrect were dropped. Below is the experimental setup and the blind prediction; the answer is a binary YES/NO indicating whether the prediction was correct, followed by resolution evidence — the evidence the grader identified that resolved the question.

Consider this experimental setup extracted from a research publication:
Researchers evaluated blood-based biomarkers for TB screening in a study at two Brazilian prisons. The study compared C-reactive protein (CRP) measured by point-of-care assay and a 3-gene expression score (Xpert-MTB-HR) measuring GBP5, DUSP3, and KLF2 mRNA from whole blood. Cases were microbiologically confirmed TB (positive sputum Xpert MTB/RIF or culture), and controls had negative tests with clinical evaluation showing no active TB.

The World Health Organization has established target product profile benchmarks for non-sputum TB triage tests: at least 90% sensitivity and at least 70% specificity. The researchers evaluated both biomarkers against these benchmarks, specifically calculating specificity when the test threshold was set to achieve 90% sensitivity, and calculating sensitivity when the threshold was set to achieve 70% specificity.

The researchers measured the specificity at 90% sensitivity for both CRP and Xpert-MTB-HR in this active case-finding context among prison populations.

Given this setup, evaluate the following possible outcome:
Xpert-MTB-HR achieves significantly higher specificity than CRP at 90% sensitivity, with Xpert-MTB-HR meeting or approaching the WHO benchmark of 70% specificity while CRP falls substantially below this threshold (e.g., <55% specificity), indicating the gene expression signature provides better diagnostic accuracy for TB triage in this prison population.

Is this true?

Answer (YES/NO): NO